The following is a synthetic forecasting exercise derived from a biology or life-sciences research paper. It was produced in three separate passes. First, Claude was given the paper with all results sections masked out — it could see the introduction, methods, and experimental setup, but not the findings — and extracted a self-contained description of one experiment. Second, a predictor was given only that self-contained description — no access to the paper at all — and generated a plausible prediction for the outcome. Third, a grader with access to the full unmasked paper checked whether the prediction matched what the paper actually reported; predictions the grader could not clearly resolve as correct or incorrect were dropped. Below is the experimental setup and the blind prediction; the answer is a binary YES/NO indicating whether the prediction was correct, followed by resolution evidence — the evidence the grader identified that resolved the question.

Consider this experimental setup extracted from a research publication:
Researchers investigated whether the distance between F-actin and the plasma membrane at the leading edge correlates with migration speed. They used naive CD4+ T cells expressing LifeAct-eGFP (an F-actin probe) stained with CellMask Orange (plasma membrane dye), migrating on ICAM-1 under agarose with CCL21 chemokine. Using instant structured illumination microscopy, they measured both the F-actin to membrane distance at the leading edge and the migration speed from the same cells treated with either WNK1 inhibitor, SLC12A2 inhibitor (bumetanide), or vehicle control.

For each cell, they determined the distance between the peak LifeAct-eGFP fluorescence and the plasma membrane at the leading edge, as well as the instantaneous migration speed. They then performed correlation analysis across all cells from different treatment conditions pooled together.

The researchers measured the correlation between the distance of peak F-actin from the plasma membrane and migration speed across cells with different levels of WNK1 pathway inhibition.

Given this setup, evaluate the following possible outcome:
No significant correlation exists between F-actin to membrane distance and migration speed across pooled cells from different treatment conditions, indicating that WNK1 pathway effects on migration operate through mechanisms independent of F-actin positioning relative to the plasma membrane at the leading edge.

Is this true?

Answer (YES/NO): NO